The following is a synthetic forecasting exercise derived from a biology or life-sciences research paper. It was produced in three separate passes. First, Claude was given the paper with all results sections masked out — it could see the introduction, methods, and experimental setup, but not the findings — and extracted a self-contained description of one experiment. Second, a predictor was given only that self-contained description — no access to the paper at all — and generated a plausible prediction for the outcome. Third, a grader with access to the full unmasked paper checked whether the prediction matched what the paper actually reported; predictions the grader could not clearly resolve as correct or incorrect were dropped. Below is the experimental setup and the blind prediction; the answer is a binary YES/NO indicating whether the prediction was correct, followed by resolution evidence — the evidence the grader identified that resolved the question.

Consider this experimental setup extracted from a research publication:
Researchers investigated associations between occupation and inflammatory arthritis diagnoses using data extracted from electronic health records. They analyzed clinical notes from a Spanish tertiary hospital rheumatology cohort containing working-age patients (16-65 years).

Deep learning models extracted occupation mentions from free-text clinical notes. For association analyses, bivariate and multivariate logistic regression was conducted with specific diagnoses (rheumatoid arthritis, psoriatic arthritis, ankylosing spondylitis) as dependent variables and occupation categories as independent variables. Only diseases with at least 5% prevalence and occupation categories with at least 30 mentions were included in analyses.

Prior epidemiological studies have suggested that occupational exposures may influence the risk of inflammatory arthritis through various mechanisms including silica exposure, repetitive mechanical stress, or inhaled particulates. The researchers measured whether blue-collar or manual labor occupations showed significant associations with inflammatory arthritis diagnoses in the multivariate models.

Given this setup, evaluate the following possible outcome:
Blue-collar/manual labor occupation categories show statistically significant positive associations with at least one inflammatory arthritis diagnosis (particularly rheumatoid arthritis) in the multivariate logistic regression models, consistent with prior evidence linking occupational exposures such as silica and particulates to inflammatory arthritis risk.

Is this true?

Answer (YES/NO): NO